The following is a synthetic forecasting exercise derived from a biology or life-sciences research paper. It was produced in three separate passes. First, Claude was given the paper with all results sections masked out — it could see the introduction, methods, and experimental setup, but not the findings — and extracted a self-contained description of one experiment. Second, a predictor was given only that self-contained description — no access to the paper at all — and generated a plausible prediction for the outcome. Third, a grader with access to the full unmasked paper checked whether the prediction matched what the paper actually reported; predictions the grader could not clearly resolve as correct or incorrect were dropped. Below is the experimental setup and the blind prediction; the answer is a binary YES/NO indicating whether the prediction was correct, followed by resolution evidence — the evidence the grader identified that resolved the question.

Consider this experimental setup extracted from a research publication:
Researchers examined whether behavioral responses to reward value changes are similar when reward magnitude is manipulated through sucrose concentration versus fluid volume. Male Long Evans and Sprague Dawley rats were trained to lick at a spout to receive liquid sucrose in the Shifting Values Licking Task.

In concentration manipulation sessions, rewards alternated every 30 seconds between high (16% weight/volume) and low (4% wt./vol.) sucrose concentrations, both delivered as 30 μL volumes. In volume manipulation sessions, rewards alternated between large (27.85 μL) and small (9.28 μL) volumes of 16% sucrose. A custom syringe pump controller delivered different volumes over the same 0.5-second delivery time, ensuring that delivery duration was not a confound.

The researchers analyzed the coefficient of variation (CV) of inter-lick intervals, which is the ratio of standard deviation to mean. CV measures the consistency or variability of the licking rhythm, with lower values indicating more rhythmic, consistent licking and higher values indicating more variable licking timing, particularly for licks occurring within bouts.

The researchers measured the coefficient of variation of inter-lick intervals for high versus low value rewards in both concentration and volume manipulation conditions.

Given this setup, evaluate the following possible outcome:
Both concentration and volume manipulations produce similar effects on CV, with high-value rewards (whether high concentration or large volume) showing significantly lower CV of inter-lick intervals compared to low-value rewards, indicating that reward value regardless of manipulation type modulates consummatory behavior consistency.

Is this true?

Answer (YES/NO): NO